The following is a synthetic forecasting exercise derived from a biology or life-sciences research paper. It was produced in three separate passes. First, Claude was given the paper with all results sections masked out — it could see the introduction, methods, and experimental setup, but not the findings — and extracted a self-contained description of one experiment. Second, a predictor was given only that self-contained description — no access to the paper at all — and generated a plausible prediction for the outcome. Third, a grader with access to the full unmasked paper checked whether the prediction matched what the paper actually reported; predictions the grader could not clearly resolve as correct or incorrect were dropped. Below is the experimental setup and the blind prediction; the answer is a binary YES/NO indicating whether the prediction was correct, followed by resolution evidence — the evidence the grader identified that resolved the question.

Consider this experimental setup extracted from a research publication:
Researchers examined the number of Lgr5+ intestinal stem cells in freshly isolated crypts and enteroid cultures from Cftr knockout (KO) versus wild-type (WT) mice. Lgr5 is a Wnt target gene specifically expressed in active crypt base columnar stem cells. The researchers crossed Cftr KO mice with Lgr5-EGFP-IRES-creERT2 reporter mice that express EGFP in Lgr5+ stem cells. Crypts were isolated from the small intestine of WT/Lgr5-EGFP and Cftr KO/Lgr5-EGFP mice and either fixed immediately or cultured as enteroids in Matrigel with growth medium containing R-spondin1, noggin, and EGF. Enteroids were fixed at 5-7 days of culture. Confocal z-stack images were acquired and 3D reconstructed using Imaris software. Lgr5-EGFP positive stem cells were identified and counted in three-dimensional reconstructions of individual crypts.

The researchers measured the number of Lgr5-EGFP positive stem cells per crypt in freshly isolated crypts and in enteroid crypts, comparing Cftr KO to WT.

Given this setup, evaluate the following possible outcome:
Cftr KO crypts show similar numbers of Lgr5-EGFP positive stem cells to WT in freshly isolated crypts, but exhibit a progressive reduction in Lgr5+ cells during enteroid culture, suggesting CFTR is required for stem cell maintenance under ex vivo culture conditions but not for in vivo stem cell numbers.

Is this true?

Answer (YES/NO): NO